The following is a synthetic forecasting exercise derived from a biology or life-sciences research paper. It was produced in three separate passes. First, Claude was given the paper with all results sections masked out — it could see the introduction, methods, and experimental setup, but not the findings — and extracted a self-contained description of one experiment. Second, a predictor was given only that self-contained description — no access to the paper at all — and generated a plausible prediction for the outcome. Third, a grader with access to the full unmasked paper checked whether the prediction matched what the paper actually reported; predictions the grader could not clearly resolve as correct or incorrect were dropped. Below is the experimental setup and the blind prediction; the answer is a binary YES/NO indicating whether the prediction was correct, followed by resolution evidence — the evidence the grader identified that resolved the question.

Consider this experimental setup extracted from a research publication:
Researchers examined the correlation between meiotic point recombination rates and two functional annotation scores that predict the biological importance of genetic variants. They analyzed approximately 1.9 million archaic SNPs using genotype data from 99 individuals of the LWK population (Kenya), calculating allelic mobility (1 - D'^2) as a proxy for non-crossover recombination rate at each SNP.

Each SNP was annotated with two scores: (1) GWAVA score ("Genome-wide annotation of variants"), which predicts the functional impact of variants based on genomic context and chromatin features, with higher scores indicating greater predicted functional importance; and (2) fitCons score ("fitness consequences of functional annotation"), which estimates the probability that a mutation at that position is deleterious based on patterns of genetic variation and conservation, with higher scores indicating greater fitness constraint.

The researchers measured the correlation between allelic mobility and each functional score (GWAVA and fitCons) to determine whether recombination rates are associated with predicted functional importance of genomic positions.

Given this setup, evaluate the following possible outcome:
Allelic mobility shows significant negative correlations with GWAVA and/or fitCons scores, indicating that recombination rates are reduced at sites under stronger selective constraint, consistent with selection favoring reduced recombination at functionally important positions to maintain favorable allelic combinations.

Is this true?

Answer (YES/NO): NO